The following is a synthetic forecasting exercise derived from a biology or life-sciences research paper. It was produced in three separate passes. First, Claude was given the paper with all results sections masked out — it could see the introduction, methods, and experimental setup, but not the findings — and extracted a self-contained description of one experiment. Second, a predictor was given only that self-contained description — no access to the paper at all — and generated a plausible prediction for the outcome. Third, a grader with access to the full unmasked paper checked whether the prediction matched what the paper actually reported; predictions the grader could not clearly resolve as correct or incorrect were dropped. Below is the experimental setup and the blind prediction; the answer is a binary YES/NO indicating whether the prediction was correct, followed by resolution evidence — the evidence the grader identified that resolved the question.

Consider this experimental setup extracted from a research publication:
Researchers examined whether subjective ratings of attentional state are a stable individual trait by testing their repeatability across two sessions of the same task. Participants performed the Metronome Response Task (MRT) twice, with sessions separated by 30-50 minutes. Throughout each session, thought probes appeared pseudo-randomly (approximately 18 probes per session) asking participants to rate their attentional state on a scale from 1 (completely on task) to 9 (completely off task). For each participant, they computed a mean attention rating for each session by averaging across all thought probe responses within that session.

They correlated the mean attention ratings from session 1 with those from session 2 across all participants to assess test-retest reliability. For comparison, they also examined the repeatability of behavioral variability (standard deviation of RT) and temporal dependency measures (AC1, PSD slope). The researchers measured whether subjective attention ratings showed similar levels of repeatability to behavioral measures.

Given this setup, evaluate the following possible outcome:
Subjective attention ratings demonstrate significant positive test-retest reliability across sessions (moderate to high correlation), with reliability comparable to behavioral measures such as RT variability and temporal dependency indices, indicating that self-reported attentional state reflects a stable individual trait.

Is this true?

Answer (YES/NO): YES